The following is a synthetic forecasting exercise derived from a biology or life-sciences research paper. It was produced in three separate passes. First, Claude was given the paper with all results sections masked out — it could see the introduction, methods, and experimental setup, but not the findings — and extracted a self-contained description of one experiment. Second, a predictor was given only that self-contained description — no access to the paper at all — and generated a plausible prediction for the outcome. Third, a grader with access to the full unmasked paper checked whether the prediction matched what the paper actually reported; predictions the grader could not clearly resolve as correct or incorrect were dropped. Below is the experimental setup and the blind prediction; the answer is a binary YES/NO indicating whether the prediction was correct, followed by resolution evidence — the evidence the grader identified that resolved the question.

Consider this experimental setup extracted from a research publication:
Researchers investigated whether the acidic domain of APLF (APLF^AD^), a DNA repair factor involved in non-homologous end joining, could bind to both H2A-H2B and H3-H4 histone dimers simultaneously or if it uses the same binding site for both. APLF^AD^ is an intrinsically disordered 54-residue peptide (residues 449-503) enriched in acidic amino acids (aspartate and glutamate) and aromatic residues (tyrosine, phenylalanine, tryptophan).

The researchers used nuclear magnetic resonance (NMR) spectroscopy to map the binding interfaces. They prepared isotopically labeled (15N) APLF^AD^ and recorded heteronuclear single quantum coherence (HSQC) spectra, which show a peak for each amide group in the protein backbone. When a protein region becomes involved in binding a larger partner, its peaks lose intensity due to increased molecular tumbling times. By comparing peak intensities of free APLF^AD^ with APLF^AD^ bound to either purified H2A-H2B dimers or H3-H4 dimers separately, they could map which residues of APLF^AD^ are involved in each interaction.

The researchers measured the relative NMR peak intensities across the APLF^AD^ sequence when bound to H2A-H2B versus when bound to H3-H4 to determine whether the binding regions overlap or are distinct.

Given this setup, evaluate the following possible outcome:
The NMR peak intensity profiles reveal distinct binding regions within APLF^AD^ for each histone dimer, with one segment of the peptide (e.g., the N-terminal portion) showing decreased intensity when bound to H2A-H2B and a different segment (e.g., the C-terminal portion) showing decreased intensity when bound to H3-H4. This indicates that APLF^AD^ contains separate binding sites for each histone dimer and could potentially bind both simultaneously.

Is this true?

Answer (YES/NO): YES